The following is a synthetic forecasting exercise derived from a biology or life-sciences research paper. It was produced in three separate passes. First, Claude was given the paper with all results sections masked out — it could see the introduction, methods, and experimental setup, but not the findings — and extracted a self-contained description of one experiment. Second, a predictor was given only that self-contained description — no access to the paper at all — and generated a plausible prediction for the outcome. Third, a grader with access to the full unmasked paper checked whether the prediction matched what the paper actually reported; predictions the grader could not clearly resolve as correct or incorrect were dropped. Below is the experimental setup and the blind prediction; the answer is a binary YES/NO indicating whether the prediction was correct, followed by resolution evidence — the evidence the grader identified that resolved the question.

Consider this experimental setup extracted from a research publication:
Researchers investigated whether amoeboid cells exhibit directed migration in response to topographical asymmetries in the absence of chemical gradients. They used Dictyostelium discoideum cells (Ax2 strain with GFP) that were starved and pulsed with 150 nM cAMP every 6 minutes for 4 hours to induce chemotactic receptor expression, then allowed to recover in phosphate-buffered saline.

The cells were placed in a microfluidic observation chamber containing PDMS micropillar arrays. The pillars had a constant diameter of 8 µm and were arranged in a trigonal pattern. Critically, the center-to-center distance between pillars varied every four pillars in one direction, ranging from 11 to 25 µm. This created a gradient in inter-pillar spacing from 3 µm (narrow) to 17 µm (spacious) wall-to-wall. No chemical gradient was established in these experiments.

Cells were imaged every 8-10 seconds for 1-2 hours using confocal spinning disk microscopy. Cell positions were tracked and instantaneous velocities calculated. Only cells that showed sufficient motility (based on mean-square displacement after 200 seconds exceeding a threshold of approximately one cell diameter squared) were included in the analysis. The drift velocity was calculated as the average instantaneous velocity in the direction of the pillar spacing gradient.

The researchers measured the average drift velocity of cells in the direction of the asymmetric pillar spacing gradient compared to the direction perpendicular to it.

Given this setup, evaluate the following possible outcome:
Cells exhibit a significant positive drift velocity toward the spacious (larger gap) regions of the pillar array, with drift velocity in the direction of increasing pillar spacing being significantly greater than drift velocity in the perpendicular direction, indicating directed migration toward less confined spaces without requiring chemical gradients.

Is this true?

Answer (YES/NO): YES